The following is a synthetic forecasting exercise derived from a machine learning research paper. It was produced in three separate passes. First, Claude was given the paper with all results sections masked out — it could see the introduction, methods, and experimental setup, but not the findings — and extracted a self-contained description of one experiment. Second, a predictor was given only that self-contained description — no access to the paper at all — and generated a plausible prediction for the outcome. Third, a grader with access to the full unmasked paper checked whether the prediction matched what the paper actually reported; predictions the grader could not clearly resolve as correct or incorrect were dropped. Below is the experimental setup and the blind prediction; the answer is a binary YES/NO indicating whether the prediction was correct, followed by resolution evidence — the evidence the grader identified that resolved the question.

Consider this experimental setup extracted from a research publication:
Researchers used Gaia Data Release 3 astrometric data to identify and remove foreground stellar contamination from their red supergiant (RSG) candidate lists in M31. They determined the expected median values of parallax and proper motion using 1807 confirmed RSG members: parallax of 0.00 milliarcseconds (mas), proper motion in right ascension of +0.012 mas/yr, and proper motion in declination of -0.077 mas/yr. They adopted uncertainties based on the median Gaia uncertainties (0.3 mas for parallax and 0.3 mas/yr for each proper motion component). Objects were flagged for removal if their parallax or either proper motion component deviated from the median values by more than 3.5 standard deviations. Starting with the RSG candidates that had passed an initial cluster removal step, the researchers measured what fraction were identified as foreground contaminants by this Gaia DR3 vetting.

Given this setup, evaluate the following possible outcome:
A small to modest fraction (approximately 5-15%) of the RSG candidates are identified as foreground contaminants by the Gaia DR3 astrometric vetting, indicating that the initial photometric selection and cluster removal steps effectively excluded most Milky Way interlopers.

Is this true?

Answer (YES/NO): NO